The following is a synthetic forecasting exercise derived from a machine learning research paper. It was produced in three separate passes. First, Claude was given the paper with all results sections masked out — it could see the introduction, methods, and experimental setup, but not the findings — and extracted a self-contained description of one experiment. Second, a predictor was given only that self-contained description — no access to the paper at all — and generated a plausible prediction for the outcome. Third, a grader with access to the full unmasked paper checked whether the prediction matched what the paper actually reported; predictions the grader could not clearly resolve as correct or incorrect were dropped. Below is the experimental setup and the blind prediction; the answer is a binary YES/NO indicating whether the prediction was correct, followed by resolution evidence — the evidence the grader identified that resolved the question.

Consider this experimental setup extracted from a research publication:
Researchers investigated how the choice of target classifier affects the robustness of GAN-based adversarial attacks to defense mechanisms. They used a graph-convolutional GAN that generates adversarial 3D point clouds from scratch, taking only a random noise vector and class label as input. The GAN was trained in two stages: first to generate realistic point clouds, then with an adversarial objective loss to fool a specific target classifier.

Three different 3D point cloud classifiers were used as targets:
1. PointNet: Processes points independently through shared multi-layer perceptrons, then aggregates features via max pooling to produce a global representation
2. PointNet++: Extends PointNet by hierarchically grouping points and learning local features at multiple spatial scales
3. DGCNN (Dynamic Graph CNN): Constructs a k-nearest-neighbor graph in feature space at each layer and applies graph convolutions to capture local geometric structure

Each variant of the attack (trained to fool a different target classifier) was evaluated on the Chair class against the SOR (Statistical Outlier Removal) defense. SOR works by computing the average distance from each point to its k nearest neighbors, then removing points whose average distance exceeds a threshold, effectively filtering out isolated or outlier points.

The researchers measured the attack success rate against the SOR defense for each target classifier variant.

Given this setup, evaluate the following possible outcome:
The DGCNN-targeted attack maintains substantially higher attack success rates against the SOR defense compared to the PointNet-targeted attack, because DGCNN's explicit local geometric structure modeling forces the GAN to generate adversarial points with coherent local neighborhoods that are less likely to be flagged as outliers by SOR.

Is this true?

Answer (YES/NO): YES